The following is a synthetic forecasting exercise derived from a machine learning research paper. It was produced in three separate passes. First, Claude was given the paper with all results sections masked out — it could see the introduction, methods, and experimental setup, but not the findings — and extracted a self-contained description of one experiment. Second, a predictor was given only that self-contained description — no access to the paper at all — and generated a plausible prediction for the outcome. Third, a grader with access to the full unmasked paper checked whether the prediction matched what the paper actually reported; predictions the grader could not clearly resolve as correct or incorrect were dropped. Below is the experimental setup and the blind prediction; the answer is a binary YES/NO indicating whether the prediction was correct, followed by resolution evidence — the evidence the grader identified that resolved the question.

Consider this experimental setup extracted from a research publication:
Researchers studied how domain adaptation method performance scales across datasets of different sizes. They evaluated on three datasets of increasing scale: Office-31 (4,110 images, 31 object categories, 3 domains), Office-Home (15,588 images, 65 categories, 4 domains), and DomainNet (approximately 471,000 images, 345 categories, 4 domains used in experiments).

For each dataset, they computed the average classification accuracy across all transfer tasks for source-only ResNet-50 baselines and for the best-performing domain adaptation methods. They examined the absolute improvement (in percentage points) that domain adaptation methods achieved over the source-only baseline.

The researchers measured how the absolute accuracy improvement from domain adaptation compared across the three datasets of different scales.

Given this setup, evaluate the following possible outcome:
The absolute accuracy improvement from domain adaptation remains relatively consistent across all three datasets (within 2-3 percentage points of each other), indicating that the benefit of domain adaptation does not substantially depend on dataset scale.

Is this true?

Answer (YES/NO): NO